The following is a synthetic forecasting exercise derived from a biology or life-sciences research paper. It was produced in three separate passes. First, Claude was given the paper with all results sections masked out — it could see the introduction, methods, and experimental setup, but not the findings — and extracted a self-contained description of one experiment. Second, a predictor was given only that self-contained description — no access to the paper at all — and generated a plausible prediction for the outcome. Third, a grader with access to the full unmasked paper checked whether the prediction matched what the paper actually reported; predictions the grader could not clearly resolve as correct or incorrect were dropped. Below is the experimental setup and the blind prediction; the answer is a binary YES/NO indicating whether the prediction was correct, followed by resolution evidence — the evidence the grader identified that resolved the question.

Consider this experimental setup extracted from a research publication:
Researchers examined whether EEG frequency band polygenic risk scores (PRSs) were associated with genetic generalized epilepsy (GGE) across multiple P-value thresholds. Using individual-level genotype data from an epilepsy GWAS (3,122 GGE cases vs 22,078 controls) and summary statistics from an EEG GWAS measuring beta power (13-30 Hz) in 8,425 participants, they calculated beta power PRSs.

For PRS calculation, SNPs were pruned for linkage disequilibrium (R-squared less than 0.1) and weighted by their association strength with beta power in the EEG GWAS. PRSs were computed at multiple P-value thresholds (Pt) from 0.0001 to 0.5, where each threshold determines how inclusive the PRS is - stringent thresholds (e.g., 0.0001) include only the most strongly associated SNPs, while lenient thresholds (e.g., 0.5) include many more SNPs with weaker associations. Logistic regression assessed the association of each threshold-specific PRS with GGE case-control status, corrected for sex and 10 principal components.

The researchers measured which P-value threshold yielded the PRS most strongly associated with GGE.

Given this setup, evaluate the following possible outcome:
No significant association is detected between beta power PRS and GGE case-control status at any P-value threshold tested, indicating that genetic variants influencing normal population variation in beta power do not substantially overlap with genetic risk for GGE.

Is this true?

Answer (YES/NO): NO